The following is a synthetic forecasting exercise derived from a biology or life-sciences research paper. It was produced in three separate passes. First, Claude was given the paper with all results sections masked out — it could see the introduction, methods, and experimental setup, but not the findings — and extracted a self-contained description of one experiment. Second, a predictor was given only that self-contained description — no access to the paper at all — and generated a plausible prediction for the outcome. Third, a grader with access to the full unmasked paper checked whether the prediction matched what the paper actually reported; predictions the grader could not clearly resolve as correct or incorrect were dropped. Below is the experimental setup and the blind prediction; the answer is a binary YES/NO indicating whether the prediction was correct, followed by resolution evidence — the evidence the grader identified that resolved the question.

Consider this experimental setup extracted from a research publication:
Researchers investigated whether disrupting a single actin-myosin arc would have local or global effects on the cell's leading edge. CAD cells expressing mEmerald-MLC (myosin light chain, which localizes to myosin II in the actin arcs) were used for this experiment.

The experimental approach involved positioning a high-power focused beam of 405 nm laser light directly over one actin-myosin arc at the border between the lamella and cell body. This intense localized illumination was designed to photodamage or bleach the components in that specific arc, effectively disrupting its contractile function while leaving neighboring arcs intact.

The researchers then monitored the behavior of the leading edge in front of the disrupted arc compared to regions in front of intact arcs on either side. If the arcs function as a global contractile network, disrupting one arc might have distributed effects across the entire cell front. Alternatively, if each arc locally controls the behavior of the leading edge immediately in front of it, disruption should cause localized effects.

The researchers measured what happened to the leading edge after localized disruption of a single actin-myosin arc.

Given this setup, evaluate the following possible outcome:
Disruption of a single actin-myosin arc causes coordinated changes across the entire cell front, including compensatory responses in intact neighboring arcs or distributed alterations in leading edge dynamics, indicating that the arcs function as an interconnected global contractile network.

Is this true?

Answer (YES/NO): NO